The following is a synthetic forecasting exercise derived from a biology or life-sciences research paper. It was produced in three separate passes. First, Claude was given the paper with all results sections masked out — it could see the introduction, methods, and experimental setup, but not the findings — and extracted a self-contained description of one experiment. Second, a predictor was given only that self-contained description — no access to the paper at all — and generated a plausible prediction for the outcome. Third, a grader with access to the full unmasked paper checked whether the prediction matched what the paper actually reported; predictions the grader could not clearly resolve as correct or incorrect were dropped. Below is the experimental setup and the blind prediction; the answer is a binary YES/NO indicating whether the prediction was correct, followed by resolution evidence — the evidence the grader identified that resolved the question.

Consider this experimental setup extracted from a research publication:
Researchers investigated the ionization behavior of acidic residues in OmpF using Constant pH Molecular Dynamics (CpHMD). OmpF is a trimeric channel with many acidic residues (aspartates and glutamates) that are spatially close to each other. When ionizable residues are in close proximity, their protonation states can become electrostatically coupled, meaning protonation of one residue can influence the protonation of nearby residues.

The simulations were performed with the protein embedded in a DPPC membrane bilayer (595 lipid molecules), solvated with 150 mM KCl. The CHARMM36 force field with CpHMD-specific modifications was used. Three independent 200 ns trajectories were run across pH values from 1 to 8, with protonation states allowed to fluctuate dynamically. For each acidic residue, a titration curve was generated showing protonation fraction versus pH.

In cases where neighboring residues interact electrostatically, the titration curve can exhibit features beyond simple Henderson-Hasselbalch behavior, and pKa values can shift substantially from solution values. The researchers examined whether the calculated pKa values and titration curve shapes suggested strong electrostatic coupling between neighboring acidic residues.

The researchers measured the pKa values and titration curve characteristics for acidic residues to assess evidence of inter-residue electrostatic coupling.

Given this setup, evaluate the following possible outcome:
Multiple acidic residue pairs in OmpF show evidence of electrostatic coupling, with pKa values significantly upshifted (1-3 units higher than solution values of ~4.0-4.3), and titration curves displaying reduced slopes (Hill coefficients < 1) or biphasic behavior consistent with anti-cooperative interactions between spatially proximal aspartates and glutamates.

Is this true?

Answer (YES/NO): NO